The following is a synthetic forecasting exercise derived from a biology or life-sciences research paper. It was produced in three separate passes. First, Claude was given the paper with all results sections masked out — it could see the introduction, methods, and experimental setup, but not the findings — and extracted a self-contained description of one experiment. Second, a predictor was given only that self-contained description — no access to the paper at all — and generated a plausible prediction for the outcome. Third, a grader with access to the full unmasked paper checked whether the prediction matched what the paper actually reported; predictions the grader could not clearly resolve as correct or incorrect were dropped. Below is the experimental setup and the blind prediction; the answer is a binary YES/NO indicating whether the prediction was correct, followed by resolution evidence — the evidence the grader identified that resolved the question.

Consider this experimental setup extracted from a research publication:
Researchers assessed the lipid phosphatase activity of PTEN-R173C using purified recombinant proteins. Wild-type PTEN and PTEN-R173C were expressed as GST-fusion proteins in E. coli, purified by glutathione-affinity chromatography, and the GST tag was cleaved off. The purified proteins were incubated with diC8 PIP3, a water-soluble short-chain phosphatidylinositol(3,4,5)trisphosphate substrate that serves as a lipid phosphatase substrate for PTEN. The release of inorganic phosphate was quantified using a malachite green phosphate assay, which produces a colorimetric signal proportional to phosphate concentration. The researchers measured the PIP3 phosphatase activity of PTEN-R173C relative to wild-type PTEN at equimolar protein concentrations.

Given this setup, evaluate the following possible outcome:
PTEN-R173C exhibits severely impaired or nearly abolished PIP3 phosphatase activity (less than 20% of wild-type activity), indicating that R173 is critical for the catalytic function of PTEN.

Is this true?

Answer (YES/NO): YES